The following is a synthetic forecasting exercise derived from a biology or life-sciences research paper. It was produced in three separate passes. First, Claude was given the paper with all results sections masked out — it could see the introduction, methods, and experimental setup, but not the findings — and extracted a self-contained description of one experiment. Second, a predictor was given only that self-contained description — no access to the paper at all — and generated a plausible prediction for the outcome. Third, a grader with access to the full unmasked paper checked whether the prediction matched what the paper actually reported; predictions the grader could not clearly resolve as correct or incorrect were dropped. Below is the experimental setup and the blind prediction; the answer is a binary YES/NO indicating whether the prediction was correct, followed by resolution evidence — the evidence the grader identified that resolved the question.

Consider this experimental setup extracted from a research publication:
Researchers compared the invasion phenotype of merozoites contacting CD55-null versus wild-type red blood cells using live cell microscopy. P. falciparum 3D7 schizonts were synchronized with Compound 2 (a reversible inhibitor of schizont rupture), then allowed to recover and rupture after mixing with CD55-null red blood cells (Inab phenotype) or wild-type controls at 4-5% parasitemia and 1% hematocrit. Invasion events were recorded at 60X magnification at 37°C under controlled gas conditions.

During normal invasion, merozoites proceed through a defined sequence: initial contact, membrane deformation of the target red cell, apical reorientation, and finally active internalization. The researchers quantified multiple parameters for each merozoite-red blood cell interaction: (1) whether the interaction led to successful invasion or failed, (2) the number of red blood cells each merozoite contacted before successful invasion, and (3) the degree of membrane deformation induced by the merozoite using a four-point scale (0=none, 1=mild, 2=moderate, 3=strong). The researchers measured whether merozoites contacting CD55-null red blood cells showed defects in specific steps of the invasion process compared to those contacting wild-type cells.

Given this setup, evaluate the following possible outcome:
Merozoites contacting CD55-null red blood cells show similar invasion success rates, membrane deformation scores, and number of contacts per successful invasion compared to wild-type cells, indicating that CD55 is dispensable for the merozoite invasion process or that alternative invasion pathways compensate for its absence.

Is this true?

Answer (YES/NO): NO